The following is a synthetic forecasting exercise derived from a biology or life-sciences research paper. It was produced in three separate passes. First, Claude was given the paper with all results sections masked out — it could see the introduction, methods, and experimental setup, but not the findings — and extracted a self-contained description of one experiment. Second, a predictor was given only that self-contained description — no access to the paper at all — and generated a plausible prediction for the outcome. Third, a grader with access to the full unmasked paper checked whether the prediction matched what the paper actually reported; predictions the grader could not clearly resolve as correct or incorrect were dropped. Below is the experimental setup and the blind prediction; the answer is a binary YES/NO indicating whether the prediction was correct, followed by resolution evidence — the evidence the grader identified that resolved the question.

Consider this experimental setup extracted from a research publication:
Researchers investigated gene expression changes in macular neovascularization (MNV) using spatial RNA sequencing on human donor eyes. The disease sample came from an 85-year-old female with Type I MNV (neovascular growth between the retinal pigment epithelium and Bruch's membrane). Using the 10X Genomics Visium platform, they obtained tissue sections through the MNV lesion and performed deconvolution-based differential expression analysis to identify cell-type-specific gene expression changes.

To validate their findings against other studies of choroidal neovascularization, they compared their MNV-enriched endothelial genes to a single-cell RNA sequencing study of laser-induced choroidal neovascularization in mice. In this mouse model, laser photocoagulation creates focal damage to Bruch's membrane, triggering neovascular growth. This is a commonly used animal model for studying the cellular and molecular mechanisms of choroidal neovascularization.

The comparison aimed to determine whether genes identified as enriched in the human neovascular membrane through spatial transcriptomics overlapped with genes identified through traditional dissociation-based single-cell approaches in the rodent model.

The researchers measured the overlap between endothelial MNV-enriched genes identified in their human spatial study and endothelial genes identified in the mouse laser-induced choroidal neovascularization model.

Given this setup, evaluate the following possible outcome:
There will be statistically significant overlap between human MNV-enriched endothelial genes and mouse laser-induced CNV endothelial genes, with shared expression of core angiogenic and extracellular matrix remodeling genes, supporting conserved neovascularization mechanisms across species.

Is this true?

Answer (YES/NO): NO